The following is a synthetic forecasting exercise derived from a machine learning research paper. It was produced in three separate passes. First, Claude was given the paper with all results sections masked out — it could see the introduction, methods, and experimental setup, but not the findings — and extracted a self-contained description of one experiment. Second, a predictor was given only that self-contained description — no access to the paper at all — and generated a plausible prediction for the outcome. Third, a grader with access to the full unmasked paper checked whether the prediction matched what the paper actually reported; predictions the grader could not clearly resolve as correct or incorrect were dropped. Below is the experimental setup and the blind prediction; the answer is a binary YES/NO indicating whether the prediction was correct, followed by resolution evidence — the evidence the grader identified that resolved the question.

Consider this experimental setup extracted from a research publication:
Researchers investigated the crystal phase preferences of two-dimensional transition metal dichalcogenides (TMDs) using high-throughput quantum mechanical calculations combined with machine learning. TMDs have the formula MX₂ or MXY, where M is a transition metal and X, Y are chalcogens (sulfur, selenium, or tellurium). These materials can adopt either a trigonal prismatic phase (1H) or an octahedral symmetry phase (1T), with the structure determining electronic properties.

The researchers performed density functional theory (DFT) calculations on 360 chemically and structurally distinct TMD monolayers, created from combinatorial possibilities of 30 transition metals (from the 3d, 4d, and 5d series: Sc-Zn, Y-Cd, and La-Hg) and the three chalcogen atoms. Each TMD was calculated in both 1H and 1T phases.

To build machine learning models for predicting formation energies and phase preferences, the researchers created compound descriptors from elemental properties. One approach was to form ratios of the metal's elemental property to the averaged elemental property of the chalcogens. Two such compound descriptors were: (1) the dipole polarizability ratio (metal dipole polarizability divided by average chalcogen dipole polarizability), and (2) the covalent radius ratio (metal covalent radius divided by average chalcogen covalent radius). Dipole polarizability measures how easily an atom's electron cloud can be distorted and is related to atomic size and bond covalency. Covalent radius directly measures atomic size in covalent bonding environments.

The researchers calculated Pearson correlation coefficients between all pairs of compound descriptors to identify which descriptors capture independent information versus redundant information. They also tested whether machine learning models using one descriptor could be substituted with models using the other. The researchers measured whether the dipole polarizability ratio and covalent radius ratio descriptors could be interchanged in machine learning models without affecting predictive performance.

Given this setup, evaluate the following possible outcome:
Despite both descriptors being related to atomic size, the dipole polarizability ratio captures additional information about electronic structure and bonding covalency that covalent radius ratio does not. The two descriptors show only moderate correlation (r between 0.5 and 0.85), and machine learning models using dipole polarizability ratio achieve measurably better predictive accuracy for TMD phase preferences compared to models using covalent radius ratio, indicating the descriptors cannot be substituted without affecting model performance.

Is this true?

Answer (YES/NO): NO